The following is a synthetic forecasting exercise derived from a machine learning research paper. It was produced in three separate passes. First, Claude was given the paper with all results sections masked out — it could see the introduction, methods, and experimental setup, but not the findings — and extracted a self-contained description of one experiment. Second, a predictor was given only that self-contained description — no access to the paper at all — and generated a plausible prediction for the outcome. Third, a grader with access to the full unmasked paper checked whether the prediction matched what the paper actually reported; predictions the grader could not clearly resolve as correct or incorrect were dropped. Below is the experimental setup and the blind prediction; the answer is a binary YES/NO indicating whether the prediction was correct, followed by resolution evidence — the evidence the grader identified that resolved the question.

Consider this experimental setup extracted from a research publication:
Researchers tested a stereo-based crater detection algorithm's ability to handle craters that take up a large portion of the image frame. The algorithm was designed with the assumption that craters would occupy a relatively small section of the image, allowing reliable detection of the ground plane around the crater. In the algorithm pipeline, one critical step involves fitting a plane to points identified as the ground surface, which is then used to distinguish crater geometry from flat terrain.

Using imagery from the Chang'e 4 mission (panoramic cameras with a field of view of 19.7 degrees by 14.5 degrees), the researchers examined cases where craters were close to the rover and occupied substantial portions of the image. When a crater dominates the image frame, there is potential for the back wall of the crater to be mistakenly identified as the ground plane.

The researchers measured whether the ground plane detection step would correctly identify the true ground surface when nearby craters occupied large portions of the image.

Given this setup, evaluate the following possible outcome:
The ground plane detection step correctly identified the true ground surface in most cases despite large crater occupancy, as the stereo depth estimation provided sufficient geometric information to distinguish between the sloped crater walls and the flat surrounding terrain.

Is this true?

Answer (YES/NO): NO